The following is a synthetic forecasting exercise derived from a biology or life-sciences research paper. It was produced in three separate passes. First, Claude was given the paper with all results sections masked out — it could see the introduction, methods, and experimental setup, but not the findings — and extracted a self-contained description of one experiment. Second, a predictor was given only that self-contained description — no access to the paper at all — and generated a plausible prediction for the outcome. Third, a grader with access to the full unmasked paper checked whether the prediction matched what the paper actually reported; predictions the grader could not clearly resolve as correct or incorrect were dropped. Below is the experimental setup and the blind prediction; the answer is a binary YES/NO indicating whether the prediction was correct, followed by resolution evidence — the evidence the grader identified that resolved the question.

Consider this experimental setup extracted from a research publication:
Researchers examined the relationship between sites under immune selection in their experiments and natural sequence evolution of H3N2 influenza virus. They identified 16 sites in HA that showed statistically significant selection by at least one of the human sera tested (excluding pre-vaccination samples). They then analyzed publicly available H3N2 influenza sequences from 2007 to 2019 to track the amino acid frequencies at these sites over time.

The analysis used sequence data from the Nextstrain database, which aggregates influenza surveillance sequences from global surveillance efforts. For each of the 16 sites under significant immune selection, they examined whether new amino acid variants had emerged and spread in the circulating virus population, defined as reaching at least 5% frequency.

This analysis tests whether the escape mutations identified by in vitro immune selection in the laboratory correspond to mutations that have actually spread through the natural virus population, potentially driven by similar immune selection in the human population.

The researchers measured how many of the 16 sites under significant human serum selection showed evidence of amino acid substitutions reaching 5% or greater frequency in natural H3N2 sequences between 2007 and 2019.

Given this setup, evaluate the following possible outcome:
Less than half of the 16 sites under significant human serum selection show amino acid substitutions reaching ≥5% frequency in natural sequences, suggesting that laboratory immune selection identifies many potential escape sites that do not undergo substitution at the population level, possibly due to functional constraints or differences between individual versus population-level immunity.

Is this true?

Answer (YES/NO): NO